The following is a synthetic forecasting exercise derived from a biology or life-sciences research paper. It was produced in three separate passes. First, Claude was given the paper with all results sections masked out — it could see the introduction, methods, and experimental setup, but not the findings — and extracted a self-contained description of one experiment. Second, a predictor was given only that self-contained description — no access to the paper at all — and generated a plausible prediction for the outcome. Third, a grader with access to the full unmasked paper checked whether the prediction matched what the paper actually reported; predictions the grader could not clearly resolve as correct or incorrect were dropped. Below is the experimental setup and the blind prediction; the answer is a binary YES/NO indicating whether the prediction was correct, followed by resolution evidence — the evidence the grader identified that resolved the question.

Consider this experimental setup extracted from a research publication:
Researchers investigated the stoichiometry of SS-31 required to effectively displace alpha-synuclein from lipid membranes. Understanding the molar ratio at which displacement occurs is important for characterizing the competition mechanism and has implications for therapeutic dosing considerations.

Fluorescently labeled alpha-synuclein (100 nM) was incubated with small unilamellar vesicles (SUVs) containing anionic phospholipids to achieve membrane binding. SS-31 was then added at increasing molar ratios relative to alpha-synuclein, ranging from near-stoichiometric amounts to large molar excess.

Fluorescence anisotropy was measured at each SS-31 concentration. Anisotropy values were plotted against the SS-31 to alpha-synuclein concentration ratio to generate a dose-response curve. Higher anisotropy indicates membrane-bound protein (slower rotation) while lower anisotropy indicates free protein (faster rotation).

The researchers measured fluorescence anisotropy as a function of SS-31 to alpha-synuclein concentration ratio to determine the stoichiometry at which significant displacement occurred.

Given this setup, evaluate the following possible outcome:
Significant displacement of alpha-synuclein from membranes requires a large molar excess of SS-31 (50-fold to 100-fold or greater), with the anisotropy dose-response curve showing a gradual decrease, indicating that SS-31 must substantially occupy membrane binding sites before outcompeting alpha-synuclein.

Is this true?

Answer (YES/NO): NO